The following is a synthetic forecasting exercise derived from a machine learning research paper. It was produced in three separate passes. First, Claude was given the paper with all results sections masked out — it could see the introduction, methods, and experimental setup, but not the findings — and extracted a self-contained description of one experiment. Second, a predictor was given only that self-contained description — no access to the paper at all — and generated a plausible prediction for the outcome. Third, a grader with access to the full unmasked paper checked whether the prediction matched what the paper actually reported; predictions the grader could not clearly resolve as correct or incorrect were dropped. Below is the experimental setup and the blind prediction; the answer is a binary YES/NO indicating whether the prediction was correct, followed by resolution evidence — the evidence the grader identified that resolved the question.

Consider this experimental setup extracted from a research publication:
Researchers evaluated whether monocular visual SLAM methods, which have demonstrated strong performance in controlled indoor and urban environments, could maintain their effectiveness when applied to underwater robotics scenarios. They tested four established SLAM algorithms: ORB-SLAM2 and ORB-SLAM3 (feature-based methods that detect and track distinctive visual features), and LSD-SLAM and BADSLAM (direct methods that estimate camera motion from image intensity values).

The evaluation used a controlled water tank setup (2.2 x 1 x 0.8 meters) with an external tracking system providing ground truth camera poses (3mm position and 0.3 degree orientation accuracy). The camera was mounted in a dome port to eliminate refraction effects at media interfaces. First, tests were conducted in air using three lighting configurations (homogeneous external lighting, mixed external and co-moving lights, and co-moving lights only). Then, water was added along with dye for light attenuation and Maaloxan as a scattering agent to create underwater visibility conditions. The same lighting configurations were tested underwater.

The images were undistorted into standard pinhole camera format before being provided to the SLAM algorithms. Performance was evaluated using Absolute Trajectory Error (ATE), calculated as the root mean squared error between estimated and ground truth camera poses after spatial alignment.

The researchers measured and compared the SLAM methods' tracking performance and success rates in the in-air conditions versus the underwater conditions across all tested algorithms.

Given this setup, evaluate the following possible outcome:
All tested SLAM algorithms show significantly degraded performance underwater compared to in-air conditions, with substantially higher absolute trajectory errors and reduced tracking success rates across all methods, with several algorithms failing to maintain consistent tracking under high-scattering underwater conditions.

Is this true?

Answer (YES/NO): YES